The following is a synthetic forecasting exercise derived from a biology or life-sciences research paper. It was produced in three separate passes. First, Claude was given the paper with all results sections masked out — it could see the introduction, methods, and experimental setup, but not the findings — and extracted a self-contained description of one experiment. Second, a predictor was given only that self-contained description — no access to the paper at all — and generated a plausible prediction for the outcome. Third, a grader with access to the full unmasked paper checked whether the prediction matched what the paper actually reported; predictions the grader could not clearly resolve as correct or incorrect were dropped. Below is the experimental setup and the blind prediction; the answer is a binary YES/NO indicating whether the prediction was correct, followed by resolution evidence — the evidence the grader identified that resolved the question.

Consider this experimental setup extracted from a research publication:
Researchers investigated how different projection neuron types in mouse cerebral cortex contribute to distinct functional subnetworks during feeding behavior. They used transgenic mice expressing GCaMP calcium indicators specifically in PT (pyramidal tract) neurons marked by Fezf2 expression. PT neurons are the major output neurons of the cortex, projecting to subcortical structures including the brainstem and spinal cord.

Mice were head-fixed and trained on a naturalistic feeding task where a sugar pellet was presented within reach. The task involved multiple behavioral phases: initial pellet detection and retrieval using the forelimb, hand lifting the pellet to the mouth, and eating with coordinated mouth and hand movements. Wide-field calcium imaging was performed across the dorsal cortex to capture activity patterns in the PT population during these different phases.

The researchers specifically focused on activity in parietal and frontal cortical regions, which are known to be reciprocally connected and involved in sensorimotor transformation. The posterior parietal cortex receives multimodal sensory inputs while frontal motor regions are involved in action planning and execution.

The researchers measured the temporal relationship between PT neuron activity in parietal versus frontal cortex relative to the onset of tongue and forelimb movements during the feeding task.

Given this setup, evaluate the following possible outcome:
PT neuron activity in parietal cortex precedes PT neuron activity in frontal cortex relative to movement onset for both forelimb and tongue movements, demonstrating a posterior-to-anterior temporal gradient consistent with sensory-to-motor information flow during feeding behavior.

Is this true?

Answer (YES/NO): YES